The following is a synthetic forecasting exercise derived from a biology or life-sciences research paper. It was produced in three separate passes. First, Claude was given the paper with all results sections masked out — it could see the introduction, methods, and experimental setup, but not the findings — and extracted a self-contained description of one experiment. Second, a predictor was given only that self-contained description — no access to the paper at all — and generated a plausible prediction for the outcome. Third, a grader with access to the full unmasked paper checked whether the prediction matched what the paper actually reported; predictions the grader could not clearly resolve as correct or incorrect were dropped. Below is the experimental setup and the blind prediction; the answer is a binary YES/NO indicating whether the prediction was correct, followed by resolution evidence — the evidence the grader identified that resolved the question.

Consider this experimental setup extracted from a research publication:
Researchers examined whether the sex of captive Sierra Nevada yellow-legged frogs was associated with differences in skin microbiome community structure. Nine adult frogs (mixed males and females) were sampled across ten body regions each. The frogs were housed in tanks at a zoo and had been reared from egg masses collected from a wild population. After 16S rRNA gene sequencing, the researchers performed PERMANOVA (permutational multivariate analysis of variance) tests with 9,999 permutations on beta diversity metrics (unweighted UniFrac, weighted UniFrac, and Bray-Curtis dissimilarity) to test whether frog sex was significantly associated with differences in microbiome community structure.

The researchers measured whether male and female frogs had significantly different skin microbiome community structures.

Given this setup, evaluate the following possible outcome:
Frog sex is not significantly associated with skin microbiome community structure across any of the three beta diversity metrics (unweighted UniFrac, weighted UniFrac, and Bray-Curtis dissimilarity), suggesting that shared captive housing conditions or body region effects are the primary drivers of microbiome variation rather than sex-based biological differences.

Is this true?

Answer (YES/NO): YES